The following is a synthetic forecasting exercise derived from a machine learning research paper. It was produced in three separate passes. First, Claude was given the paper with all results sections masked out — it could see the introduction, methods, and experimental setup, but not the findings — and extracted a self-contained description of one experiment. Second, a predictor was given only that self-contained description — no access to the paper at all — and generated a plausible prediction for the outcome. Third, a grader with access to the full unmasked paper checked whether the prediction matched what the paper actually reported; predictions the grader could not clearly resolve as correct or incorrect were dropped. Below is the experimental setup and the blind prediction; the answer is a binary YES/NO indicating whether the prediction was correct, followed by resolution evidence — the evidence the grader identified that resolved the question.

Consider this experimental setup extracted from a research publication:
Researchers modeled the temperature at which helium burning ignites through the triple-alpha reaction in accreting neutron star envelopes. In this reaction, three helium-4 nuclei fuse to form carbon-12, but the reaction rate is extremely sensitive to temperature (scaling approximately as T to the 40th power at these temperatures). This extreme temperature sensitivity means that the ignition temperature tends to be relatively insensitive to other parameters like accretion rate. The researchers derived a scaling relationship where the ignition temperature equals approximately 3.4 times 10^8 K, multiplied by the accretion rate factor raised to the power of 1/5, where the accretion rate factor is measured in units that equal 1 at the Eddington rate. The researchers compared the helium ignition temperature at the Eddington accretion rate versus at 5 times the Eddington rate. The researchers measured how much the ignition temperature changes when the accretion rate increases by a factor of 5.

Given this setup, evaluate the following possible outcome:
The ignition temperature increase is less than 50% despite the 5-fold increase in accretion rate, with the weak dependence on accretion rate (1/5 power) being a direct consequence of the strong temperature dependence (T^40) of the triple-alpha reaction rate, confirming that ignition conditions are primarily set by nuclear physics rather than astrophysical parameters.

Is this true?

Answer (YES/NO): NO